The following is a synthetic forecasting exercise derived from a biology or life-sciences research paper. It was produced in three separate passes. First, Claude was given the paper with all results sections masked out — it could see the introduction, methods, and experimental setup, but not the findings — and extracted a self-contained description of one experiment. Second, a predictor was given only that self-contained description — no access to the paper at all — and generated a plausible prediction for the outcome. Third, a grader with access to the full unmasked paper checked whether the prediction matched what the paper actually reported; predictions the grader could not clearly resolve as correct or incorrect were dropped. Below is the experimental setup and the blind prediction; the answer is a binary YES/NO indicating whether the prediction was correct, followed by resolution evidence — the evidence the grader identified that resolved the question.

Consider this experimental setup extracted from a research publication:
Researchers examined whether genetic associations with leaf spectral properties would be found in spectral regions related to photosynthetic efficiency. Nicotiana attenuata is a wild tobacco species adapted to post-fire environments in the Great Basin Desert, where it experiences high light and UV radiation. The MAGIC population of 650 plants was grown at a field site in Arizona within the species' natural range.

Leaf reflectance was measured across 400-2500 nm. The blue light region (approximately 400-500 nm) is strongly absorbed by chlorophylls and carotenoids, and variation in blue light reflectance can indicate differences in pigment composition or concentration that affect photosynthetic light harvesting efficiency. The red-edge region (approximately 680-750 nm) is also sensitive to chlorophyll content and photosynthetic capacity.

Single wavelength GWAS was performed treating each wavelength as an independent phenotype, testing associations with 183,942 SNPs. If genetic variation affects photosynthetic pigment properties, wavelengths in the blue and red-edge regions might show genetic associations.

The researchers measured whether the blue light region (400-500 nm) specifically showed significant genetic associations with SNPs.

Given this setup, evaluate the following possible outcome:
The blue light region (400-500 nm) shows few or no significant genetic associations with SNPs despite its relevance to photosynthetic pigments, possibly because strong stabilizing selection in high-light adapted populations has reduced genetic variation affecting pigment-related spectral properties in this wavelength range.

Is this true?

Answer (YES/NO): NO